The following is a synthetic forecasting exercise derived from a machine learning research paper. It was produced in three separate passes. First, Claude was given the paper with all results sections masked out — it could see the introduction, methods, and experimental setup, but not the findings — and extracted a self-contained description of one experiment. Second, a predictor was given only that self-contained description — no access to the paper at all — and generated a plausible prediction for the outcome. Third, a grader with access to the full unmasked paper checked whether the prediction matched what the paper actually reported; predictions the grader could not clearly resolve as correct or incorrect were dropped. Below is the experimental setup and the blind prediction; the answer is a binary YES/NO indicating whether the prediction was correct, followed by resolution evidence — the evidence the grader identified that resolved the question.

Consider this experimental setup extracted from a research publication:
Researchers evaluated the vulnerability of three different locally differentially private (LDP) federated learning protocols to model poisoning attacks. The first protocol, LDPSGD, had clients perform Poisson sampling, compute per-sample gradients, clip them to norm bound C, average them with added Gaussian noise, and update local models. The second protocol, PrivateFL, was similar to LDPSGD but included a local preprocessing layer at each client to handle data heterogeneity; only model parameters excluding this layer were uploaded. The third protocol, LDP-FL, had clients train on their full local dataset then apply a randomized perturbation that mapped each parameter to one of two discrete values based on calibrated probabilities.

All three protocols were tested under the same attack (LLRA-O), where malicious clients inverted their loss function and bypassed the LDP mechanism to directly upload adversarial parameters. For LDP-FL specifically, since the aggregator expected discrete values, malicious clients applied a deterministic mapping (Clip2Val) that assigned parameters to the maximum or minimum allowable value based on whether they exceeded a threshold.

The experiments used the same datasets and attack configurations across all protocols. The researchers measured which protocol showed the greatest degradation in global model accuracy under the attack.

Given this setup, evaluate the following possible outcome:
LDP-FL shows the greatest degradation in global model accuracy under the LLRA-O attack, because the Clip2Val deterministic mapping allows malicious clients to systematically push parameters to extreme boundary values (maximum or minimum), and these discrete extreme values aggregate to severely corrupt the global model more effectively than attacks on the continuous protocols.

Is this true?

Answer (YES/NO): NO